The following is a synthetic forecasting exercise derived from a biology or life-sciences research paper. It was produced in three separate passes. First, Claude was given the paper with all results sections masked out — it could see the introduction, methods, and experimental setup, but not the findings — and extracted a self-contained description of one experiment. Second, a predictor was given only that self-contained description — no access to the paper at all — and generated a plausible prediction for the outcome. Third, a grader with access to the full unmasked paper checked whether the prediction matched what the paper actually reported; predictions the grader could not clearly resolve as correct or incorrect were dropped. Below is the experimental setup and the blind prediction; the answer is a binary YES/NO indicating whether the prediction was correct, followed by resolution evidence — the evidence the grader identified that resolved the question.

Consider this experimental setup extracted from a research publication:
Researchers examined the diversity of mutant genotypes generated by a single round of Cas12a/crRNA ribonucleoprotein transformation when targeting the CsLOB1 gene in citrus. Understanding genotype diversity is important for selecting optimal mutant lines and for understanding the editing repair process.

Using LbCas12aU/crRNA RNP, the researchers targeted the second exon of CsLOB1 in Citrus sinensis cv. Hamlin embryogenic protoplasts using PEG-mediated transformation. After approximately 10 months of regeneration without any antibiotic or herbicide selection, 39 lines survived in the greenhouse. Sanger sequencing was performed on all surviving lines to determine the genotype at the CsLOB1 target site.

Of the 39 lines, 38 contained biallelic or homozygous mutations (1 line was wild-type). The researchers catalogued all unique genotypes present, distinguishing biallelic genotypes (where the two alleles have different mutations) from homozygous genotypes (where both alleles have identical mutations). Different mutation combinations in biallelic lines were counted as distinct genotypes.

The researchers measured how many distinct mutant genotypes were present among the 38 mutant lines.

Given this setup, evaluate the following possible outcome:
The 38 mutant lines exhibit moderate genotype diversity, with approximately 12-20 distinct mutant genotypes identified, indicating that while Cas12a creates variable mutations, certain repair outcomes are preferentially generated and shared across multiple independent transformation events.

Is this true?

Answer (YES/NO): YES